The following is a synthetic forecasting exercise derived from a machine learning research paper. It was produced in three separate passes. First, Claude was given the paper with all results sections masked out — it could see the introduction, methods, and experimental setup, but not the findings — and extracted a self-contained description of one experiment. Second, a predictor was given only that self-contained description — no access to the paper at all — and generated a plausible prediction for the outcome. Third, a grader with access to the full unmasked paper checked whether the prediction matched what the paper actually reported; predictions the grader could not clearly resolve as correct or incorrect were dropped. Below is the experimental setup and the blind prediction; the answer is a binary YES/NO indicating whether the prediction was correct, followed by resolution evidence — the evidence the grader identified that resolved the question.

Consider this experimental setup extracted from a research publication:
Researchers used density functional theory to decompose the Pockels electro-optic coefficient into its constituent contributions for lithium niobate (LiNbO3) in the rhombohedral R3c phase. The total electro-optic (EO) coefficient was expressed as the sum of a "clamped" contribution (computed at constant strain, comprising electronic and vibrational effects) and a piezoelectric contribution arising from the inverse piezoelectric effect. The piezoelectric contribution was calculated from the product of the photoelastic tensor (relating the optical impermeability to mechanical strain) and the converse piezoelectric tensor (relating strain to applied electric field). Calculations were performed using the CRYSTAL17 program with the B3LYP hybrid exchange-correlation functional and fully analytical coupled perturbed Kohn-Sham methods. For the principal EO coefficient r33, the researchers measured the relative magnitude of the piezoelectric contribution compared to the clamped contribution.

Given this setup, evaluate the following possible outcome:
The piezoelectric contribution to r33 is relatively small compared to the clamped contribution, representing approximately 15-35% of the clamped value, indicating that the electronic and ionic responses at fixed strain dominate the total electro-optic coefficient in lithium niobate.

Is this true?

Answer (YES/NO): NO